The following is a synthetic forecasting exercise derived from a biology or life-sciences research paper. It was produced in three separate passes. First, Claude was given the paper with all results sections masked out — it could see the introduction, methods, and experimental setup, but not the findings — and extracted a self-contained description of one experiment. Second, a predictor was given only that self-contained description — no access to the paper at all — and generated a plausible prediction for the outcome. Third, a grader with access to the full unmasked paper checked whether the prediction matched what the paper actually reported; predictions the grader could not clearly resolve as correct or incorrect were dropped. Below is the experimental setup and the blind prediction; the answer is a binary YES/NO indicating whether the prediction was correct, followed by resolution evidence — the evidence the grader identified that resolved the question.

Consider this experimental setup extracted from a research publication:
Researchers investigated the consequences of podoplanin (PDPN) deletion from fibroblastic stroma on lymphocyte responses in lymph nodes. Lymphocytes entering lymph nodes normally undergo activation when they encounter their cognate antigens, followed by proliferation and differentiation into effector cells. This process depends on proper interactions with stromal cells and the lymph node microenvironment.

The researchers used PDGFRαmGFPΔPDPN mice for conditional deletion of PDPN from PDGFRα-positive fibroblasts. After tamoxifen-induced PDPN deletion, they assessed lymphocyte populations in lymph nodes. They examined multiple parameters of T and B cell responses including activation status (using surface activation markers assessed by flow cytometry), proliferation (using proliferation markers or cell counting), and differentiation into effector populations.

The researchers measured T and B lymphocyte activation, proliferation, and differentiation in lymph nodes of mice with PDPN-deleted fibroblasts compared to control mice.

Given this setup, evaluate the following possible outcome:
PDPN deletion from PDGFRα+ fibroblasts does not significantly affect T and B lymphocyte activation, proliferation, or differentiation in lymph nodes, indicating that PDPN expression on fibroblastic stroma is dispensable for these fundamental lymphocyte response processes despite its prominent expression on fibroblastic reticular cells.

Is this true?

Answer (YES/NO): NO